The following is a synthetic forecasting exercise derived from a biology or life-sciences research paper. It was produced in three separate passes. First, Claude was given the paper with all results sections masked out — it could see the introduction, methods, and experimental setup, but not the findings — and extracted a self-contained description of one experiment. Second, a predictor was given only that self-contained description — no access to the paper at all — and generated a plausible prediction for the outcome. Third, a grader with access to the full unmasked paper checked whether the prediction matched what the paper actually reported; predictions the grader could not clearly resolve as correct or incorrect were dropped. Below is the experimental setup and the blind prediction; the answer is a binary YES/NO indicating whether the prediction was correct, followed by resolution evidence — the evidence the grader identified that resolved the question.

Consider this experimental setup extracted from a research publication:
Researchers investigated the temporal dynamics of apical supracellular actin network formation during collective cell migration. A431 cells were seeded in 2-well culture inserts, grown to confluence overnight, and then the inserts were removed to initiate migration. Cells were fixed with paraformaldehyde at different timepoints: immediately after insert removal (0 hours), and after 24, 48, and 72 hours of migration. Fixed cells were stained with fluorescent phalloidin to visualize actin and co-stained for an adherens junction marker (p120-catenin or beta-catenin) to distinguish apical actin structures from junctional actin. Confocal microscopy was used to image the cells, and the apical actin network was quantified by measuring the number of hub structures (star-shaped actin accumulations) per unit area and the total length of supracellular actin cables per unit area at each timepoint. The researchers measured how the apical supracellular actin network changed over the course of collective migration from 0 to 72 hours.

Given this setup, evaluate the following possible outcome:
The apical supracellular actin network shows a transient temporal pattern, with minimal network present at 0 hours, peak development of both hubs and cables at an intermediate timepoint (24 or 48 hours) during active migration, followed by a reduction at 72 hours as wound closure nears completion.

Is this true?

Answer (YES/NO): NO